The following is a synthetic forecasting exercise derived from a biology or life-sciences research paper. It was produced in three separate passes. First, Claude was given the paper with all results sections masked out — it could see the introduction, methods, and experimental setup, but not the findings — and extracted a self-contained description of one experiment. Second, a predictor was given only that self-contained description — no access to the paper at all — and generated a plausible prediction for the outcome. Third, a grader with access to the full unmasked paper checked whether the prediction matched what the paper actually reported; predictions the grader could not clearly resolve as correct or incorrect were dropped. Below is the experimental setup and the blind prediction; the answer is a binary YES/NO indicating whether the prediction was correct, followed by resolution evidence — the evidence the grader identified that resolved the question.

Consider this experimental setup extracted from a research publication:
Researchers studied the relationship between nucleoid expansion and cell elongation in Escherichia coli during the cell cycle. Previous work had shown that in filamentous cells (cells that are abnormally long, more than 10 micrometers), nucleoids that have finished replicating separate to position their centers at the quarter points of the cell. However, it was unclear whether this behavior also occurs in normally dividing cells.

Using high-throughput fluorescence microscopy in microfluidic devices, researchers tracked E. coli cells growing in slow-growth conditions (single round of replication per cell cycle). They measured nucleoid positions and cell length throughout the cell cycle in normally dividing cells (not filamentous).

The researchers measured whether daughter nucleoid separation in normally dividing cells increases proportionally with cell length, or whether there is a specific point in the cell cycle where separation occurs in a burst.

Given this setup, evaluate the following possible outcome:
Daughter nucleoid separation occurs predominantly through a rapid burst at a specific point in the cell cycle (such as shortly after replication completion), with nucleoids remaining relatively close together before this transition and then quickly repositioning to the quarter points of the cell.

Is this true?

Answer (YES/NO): NO